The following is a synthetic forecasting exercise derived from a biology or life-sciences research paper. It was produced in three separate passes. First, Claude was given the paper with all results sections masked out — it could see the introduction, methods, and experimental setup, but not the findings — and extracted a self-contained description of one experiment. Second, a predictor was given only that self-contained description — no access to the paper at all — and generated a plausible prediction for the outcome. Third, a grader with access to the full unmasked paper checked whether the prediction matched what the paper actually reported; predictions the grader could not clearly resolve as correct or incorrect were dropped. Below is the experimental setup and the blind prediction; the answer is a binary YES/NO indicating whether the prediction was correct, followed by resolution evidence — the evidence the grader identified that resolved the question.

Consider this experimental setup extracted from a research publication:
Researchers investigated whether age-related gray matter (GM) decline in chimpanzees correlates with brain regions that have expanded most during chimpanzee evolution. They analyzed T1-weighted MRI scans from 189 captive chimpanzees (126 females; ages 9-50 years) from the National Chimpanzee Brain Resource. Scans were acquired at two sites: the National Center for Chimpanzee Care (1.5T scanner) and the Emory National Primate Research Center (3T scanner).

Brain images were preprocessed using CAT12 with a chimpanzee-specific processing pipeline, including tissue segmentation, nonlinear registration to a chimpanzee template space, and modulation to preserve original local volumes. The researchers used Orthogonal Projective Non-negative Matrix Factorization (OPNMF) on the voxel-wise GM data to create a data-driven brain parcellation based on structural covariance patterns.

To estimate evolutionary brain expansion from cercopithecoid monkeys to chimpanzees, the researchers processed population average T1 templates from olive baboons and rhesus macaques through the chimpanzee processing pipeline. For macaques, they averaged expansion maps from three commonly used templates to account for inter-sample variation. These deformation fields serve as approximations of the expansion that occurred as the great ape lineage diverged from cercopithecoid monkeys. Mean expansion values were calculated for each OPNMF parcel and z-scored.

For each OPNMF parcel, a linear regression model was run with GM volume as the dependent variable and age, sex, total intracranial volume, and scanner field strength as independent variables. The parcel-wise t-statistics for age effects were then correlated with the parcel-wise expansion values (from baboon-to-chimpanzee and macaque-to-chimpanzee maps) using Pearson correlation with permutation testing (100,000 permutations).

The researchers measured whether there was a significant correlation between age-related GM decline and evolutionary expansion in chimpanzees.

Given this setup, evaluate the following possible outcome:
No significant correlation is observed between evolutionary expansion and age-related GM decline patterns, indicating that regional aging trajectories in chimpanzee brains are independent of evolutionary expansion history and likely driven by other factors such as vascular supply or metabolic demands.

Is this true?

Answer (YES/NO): NO